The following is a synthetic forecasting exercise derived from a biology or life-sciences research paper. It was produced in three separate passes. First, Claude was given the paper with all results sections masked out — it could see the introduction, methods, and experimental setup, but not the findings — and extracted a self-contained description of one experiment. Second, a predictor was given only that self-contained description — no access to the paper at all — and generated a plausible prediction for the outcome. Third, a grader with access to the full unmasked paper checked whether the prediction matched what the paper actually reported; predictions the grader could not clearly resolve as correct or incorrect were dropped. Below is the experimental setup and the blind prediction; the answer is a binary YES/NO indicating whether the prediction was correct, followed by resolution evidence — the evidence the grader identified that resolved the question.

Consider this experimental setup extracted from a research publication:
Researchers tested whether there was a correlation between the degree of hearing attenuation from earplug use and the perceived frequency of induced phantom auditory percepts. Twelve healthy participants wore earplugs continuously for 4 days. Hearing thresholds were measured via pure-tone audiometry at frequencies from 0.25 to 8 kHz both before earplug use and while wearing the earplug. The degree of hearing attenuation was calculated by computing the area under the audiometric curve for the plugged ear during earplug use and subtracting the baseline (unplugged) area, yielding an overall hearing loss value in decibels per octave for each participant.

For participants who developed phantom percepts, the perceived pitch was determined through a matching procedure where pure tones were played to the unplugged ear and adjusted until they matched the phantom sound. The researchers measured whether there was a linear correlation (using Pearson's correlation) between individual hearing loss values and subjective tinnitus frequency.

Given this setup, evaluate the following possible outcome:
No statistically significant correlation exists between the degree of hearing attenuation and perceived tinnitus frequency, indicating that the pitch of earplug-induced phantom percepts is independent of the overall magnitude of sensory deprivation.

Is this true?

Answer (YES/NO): YES